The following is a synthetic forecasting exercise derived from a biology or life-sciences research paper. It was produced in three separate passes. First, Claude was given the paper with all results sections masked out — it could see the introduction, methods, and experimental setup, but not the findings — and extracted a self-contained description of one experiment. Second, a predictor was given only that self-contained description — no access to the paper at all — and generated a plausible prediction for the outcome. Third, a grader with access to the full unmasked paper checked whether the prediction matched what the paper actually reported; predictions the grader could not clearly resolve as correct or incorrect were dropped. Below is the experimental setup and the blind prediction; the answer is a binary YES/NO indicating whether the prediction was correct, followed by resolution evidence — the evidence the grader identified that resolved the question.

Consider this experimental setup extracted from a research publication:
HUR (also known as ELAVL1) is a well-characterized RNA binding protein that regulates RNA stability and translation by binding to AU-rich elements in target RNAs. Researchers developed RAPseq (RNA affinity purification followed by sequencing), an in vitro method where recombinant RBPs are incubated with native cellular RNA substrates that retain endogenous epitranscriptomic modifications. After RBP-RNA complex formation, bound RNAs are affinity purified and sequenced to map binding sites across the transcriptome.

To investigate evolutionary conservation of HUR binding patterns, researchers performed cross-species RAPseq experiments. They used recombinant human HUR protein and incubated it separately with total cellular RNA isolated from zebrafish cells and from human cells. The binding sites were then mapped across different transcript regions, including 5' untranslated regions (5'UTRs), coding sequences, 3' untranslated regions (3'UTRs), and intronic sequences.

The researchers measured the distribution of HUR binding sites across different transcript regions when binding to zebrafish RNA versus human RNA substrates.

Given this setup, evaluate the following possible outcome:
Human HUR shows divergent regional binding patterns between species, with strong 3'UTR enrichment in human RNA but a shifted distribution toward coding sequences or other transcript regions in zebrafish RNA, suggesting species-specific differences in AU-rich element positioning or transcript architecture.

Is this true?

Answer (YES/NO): YES